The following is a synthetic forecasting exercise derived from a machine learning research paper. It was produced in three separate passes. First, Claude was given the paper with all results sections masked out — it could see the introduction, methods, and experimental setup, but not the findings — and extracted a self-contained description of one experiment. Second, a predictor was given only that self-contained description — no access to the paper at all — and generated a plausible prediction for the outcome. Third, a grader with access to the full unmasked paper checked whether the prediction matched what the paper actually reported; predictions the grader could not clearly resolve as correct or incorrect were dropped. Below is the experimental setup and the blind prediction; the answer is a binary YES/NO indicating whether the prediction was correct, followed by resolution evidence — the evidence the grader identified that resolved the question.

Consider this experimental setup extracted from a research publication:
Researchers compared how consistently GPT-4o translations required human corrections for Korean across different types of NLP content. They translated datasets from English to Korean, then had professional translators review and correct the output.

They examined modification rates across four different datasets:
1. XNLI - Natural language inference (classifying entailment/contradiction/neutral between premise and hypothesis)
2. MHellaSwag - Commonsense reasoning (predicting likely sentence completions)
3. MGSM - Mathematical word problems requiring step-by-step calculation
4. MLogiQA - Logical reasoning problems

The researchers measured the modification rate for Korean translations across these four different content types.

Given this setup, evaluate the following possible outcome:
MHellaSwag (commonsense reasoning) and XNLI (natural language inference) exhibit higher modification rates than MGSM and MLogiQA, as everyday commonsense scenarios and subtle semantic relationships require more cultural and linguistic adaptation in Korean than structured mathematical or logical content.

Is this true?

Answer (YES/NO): NO